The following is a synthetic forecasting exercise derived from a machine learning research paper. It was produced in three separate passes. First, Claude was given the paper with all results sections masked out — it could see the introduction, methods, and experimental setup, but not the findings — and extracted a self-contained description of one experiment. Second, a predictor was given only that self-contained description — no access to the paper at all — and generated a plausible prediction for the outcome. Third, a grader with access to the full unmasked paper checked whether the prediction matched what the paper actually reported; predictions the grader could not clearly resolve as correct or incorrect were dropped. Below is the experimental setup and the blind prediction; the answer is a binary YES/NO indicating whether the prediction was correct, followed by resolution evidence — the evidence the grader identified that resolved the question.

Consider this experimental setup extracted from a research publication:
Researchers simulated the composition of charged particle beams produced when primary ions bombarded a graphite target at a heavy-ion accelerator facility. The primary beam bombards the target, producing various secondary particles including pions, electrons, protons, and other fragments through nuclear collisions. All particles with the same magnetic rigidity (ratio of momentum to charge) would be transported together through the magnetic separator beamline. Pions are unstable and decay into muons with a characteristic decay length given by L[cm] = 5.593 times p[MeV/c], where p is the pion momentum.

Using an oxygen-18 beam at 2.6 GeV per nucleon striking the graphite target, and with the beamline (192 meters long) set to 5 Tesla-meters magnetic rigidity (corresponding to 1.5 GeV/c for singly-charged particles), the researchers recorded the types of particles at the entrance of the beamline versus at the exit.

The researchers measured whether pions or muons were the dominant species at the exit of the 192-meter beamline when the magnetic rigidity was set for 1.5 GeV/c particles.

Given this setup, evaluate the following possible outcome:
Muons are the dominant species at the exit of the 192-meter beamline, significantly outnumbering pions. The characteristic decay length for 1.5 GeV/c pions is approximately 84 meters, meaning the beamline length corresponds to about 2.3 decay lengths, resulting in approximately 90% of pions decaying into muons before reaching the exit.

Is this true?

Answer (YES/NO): NO